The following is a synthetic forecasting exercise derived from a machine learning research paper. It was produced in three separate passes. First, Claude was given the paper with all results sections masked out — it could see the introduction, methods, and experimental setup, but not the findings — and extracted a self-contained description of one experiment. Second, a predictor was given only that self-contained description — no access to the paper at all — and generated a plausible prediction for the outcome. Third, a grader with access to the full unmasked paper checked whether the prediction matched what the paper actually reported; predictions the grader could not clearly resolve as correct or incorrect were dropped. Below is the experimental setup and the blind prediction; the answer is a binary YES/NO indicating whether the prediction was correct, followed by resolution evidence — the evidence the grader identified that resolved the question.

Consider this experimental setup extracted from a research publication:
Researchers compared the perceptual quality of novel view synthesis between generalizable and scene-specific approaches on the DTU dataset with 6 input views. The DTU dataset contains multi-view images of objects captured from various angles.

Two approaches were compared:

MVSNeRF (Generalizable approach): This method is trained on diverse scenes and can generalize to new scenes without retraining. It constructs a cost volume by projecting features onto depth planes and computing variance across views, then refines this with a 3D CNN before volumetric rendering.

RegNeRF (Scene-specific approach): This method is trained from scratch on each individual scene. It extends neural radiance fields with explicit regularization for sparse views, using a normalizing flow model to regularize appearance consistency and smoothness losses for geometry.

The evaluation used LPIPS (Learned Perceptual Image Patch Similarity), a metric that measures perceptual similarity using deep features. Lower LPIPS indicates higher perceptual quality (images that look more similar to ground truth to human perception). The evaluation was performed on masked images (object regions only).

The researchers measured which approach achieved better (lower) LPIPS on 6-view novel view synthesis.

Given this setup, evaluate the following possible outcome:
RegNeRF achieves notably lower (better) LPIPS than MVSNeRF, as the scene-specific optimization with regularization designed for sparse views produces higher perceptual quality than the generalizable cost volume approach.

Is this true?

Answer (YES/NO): YES